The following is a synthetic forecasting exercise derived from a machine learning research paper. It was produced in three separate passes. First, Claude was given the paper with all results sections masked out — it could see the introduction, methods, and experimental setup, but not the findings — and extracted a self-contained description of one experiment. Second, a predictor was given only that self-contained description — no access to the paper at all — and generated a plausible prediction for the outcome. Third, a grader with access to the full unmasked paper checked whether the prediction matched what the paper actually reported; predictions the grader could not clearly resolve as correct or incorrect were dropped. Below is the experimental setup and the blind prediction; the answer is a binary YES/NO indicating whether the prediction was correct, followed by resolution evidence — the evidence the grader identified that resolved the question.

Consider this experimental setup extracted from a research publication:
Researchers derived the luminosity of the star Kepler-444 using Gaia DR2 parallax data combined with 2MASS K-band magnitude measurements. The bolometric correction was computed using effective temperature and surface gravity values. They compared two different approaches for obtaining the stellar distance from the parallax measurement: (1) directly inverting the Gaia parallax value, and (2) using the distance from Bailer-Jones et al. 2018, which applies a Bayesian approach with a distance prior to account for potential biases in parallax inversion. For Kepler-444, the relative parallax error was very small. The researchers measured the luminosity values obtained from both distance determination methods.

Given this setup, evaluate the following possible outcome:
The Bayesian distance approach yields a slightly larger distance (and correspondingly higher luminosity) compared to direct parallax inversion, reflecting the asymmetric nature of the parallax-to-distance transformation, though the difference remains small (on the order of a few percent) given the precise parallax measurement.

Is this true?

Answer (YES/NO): NO